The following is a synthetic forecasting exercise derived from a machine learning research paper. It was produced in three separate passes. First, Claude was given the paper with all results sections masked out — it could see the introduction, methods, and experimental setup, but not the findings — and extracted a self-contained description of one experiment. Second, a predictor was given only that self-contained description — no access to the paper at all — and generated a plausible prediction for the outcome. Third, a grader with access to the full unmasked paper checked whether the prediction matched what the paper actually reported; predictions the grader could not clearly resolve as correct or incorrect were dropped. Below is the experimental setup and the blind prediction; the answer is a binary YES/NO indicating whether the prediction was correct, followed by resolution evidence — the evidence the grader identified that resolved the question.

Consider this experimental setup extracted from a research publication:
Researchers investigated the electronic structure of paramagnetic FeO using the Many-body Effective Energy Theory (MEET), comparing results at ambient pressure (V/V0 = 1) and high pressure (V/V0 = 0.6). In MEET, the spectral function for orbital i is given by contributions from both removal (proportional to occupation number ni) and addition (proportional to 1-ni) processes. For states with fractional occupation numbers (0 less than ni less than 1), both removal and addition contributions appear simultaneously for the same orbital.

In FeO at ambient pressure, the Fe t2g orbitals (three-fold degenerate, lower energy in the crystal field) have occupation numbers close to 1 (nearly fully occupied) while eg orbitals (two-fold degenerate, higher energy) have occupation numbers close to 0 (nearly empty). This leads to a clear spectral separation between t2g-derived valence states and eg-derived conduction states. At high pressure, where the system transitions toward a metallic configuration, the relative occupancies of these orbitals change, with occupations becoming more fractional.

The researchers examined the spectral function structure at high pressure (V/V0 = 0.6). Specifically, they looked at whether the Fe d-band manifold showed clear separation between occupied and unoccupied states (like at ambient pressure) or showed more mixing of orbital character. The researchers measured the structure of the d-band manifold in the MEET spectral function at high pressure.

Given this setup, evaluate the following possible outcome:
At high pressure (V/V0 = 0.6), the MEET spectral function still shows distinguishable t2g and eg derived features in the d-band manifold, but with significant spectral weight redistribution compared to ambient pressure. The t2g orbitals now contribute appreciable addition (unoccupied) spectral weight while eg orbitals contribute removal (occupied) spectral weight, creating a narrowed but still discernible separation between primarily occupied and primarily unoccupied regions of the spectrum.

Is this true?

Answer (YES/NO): NO